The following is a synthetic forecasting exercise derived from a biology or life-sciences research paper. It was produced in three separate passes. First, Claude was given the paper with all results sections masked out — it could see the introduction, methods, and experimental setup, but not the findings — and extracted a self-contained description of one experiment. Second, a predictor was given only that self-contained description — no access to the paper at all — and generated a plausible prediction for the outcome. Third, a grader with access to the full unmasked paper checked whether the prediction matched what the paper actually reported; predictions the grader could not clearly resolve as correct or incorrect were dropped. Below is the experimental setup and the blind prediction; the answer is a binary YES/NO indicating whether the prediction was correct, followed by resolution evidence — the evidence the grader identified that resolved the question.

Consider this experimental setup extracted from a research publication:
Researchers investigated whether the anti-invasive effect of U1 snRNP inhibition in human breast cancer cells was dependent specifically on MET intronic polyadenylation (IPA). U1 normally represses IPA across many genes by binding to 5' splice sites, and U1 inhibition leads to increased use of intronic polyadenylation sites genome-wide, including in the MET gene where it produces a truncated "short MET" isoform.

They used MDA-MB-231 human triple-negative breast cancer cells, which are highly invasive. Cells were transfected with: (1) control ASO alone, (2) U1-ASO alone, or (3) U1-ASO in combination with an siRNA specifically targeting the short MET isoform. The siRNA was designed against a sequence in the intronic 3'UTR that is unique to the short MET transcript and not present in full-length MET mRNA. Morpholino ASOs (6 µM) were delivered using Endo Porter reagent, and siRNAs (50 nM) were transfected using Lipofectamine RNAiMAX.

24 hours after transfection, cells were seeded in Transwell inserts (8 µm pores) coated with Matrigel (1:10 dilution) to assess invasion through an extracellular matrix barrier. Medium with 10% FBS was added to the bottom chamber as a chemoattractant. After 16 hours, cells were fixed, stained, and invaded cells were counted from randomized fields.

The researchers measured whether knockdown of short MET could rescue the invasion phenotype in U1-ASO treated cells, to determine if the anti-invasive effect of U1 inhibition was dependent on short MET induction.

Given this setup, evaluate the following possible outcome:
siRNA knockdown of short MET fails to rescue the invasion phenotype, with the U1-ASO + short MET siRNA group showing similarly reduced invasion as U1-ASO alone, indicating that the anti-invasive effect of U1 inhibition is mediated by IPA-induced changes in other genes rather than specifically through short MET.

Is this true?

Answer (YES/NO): NO